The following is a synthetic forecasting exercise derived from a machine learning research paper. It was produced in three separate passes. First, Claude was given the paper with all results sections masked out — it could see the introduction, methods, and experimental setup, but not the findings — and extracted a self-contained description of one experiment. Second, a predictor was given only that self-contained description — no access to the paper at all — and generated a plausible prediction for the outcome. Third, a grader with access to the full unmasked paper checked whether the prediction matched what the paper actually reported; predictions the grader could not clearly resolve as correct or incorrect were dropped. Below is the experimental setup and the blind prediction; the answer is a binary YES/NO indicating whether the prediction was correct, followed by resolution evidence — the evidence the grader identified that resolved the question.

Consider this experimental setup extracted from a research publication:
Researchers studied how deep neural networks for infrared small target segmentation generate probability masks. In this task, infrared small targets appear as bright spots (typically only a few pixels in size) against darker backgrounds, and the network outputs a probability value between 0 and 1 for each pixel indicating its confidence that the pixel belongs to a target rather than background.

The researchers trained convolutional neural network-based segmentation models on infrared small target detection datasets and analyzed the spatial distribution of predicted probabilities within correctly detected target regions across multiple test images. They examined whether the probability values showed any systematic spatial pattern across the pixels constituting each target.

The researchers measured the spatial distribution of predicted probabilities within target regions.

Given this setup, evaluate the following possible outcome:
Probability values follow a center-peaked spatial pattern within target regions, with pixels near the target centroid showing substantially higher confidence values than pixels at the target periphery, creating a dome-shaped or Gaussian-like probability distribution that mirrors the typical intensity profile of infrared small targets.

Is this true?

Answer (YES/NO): YES